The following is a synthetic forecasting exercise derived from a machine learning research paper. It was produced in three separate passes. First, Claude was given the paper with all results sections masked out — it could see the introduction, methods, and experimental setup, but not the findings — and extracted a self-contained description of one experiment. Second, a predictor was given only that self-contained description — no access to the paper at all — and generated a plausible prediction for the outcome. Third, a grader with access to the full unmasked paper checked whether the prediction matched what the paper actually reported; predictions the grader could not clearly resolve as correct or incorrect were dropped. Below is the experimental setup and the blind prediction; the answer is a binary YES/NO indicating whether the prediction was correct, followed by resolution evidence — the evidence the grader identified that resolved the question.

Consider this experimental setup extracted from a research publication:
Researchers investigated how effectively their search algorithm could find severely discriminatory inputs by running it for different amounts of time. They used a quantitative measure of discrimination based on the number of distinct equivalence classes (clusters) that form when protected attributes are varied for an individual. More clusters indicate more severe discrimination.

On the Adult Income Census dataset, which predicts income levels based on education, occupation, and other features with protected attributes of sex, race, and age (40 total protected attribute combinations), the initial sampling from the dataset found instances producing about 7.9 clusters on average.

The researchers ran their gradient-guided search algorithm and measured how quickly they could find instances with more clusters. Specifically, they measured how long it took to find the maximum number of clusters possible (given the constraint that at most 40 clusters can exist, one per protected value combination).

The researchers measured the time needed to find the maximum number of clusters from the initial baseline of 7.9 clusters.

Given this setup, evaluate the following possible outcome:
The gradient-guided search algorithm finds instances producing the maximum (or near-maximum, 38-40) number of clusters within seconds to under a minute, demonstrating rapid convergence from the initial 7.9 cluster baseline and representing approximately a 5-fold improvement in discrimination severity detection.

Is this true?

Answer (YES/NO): NO